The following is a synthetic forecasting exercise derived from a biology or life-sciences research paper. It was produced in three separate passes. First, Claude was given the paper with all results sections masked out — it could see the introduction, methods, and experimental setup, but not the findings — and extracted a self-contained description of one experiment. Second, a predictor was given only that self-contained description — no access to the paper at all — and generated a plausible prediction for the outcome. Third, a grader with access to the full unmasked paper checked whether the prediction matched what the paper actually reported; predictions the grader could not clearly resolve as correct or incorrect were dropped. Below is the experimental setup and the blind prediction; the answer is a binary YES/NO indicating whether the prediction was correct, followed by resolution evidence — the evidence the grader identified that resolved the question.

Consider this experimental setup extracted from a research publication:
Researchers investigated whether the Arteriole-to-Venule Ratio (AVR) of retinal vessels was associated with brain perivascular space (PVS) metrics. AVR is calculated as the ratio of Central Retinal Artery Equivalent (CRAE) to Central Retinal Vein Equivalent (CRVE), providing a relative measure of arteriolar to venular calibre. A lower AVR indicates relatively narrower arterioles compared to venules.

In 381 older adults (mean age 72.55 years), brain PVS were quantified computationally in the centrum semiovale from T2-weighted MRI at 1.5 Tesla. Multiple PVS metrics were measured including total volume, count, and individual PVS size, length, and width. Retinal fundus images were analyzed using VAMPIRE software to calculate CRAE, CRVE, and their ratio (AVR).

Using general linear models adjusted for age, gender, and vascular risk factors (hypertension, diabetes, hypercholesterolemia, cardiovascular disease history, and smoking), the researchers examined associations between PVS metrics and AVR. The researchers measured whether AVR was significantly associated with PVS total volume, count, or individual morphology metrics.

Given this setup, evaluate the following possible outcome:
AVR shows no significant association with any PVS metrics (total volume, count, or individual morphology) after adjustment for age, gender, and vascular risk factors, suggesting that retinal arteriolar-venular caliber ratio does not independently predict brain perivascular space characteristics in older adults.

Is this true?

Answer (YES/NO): YES